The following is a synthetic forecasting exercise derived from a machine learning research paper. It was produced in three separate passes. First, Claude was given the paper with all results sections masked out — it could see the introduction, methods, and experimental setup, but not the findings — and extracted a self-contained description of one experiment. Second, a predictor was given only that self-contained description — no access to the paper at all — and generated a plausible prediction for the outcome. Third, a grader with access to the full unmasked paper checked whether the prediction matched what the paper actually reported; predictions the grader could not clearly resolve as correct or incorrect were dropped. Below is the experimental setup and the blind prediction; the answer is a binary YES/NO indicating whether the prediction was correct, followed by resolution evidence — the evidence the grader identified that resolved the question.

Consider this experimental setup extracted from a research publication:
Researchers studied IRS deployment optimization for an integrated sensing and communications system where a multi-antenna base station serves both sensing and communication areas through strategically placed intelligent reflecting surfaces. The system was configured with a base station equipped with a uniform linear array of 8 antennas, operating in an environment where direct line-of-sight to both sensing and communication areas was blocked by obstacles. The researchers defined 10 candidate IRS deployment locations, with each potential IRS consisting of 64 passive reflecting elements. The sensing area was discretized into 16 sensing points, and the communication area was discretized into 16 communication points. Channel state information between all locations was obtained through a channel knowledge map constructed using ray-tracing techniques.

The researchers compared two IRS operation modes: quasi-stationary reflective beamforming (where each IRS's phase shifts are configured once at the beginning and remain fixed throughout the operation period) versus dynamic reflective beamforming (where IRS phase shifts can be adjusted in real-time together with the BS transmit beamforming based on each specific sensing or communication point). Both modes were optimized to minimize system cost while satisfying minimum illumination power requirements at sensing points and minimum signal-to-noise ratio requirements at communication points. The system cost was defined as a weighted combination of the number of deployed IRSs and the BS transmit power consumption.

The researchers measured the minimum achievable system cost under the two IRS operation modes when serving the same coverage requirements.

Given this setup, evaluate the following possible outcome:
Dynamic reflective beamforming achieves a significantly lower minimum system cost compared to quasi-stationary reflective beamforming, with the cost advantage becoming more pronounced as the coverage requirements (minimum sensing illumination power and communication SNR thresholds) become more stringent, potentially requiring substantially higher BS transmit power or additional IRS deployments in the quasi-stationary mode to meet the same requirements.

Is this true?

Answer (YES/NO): NO